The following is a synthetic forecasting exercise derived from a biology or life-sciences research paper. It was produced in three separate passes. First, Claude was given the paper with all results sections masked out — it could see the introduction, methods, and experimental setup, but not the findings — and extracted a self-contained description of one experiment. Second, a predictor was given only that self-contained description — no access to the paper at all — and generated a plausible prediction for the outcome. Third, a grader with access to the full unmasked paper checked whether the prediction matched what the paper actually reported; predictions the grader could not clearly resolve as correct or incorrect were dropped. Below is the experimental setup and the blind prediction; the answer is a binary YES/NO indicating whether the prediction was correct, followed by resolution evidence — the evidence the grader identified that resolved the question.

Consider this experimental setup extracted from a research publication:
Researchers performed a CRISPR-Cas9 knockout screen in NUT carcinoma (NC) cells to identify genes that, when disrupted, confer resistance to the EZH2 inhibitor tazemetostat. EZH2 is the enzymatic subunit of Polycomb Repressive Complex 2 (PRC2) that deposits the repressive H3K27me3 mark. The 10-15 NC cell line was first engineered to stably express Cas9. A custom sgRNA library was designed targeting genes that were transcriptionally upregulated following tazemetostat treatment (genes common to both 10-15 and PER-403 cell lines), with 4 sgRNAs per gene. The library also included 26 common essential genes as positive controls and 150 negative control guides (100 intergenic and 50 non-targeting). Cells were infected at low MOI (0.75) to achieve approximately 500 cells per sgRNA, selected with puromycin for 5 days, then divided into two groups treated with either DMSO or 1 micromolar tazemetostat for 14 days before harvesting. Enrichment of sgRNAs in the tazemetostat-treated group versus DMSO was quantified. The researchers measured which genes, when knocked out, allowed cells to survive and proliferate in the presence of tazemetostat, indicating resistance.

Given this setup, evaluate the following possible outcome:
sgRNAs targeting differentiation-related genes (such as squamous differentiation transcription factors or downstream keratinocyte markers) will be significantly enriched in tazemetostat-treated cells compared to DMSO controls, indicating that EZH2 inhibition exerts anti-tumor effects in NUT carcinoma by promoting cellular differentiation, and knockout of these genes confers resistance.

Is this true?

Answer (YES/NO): NO